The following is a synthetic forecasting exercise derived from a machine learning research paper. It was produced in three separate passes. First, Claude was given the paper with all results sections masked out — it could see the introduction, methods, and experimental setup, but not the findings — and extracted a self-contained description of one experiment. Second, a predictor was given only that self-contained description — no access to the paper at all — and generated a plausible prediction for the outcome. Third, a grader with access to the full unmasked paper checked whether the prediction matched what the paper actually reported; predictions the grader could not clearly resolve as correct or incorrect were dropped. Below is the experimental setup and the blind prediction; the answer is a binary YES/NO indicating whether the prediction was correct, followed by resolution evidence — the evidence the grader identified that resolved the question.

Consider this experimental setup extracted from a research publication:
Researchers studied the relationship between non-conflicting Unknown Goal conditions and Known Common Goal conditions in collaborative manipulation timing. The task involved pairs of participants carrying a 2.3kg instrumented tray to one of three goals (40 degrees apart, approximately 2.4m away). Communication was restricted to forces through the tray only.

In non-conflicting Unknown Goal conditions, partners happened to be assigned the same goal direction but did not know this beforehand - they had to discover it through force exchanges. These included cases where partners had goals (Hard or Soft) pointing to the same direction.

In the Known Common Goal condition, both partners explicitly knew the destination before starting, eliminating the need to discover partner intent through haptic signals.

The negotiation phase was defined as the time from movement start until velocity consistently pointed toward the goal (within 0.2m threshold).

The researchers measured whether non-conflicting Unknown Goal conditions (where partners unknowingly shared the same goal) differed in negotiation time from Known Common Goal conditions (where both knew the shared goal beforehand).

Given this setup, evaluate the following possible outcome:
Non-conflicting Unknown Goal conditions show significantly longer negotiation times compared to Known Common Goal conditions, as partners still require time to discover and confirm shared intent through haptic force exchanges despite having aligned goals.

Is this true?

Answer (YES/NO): YES